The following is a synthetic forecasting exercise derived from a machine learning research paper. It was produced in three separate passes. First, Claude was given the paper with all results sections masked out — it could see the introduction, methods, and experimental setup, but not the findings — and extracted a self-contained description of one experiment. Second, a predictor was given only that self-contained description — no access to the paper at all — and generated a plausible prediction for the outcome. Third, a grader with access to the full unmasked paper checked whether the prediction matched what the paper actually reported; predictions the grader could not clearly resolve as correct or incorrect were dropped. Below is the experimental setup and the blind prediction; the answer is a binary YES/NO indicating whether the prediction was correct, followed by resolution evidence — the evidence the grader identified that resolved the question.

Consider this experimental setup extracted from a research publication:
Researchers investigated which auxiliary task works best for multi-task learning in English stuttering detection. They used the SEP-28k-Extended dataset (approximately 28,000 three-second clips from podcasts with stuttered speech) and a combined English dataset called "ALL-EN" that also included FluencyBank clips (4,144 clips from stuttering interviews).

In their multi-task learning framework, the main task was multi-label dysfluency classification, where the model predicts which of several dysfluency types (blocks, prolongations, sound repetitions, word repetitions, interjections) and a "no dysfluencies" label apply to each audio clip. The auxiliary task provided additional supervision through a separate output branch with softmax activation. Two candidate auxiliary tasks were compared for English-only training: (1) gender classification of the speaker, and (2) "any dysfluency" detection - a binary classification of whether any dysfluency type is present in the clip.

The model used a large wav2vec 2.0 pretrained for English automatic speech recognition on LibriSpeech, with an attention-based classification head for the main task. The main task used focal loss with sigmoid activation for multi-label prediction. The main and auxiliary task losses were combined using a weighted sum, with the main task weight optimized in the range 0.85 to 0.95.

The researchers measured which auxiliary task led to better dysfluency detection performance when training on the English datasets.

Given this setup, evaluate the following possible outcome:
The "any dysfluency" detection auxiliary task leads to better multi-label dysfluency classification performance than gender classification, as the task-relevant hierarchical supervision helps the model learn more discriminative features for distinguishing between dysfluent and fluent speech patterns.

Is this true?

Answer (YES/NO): YES